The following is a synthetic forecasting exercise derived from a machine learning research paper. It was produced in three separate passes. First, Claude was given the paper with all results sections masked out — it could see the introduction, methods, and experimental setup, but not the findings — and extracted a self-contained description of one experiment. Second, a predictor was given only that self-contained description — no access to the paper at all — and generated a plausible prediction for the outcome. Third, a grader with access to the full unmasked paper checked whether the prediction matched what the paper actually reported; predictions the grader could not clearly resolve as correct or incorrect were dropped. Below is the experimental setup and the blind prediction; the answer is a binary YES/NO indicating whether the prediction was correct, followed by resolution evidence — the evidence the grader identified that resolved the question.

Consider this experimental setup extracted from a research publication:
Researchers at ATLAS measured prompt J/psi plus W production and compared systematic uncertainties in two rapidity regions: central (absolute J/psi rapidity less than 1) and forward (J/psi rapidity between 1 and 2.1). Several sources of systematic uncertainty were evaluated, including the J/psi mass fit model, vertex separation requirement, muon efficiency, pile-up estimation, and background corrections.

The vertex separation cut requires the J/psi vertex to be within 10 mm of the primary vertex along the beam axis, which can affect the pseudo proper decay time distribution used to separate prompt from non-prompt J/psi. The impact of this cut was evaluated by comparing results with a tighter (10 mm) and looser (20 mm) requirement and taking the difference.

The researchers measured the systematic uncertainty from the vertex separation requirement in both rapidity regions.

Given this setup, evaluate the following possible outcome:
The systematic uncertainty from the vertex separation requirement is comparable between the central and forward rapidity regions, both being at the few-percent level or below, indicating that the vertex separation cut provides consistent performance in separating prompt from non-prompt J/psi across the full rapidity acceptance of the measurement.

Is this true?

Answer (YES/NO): NO